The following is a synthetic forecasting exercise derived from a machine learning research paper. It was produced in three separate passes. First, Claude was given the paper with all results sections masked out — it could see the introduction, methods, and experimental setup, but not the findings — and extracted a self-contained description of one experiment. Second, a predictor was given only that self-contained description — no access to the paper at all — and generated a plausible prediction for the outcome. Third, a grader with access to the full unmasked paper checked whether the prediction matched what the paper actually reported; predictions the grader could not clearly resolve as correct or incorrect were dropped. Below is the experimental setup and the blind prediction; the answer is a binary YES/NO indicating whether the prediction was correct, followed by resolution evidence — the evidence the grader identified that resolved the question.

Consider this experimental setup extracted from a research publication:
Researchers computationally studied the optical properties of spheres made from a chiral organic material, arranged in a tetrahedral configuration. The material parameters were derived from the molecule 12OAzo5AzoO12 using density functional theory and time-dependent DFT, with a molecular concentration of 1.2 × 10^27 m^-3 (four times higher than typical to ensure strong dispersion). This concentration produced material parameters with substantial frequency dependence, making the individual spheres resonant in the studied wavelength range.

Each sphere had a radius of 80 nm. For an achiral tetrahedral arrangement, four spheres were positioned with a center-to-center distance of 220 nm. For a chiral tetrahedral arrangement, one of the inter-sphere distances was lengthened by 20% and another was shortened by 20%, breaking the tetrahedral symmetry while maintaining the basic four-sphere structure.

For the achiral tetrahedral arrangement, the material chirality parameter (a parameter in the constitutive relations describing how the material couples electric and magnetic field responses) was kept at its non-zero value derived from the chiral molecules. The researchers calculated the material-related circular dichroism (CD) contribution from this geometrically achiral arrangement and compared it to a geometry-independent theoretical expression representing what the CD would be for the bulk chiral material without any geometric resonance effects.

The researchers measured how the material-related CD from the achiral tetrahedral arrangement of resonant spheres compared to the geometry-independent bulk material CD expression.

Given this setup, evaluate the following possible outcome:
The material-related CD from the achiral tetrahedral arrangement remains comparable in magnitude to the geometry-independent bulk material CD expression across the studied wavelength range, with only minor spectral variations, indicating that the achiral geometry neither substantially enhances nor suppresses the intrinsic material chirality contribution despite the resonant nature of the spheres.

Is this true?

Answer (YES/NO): NO